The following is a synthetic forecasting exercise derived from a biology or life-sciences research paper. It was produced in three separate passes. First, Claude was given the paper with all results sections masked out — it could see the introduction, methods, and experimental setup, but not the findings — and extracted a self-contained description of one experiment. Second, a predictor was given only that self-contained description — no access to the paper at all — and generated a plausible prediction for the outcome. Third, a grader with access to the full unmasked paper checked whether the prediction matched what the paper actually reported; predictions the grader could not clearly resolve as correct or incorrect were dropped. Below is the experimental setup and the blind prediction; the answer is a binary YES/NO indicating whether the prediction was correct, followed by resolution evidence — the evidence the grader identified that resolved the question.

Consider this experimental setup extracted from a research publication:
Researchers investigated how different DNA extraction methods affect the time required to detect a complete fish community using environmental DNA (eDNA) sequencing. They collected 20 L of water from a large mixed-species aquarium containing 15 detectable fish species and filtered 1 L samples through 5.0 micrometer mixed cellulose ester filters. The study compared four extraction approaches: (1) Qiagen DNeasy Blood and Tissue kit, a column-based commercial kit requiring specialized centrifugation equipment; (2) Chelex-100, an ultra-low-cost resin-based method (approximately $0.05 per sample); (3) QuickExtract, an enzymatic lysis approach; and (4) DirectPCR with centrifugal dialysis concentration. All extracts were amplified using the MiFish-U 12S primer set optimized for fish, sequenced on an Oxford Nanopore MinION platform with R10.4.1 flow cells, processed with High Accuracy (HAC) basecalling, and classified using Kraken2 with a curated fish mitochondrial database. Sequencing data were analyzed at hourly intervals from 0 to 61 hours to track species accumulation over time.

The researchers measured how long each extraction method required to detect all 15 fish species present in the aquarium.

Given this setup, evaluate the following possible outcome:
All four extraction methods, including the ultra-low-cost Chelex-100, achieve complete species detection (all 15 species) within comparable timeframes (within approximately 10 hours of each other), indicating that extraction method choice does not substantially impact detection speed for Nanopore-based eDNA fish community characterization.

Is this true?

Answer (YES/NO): NO